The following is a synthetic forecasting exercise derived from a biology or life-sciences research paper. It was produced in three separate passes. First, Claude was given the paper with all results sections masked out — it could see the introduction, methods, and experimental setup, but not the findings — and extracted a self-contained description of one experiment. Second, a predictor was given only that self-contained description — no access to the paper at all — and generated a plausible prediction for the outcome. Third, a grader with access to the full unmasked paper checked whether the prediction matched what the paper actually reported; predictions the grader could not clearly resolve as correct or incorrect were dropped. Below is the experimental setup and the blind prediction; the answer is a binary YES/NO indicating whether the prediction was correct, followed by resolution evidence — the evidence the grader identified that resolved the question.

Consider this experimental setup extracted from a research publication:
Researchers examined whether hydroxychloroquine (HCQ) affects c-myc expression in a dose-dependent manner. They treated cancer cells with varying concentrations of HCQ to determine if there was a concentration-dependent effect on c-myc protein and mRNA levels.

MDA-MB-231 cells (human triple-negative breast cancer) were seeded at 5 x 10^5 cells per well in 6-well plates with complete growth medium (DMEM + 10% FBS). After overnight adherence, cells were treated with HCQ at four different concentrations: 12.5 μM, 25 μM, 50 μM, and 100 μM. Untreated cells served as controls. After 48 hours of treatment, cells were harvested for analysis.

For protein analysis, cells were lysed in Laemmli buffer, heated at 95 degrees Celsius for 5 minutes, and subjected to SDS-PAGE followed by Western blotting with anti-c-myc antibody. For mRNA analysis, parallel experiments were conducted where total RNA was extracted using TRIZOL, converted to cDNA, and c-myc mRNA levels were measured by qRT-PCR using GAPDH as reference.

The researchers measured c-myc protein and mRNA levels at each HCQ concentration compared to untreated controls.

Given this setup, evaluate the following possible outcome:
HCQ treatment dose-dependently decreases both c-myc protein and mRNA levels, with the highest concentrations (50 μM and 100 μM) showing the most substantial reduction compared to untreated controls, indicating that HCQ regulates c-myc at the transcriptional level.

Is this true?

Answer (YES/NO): YES